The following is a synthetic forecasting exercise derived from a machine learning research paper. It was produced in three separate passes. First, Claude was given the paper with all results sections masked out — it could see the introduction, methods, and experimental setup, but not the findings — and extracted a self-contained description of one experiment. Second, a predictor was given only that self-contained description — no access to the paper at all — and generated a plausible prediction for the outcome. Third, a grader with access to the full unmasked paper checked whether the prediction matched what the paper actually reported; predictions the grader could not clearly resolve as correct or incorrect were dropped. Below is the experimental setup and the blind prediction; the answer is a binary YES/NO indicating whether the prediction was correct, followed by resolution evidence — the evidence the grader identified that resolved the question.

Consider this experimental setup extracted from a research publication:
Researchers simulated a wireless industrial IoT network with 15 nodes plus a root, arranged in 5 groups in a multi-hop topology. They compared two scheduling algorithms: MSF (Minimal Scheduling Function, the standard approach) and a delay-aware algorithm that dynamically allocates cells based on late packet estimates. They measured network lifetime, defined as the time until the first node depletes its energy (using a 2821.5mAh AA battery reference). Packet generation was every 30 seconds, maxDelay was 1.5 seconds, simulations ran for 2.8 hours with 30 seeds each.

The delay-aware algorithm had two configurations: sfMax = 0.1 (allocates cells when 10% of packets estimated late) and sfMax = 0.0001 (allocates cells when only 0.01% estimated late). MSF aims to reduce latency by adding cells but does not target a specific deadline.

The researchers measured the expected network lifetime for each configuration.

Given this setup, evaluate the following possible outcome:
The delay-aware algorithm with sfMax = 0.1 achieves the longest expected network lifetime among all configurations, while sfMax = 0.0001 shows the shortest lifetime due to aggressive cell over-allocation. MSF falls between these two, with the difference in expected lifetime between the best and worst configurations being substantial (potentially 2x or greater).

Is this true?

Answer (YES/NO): NO